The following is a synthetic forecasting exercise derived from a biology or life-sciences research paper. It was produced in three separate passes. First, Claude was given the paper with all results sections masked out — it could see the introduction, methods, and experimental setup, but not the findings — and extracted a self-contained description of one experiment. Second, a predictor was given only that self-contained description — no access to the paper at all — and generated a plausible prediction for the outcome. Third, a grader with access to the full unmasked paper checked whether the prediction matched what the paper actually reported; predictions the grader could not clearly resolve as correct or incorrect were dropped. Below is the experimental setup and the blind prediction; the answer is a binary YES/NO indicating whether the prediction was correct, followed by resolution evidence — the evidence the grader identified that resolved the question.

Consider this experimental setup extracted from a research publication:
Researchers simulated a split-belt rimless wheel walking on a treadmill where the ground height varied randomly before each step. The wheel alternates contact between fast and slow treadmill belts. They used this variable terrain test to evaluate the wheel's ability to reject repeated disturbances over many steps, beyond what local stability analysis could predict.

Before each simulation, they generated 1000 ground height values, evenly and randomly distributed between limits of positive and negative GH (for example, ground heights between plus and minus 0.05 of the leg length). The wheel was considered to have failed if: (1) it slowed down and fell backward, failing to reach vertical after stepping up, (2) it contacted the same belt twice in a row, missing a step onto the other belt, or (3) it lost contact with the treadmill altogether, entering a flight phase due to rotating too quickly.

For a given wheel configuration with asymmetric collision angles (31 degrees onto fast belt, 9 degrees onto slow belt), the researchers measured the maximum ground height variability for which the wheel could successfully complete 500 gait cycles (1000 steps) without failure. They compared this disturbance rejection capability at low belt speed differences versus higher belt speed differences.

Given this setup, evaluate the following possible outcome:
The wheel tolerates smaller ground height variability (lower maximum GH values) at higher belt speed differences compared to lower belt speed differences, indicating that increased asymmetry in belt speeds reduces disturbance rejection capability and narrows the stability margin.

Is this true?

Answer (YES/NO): NO